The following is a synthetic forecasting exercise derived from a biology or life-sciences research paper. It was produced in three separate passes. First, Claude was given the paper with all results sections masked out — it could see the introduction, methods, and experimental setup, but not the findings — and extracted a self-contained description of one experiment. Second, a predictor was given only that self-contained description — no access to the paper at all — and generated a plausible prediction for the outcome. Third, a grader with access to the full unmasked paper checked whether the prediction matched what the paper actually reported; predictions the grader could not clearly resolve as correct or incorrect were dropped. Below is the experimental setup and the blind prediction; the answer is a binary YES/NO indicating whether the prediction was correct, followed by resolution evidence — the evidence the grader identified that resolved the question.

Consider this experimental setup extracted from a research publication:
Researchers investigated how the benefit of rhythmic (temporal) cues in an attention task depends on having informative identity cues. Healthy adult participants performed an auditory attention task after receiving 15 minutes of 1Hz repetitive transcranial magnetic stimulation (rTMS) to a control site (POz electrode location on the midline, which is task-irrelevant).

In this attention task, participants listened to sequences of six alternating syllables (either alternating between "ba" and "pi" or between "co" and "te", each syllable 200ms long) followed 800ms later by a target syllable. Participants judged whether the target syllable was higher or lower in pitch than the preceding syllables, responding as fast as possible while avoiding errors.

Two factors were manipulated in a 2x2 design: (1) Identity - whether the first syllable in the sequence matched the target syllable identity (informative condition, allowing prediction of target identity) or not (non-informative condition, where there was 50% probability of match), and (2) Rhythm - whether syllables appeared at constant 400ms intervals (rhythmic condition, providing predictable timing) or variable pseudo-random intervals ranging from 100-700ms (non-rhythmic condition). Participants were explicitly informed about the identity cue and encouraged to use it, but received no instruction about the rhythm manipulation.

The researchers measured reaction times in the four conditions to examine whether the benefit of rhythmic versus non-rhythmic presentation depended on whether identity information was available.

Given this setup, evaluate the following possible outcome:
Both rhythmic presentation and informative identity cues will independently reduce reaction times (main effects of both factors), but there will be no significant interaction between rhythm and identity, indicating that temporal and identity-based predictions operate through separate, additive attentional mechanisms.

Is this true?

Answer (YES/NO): NO